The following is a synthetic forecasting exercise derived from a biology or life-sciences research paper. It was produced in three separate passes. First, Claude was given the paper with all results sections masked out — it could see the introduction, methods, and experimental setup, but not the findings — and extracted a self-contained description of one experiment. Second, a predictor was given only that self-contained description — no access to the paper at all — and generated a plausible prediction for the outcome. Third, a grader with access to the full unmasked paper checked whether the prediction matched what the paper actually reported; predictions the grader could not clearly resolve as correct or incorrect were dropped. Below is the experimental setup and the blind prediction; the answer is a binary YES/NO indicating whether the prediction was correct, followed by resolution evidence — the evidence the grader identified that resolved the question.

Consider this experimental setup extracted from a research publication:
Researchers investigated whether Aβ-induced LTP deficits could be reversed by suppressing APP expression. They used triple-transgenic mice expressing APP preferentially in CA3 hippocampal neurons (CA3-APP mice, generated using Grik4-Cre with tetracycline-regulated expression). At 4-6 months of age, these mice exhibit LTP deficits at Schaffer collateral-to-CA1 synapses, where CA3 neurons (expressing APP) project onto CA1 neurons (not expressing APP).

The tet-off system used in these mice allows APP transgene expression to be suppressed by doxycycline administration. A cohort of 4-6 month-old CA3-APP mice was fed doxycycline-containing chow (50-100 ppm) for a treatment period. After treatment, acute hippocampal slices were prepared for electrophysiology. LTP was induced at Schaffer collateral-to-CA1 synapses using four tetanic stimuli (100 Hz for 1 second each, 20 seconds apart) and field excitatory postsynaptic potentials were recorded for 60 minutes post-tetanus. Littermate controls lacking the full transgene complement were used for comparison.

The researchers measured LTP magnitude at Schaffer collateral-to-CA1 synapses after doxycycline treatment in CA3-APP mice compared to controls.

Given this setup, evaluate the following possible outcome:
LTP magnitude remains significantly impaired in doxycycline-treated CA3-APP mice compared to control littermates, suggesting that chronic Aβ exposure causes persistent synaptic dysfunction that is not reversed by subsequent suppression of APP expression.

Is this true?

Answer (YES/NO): NO